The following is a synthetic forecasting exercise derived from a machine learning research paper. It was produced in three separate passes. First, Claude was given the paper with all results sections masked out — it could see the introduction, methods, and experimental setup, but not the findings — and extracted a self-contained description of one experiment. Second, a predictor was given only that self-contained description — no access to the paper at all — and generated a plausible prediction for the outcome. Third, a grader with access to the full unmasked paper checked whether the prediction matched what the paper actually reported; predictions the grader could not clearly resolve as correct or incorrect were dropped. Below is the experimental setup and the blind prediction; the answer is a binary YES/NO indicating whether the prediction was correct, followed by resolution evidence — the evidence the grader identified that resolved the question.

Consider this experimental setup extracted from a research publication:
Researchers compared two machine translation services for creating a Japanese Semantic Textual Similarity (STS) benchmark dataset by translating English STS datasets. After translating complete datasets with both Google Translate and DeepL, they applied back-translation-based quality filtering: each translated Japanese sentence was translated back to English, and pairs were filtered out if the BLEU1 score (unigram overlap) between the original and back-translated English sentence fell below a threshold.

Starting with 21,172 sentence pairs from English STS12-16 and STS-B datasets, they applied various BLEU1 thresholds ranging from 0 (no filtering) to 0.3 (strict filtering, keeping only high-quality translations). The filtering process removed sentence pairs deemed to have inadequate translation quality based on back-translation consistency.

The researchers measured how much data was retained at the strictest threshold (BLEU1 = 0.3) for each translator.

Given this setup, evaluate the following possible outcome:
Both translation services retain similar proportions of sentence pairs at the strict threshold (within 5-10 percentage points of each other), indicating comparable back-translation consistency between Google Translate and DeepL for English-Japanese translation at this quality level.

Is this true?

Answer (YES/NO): NO